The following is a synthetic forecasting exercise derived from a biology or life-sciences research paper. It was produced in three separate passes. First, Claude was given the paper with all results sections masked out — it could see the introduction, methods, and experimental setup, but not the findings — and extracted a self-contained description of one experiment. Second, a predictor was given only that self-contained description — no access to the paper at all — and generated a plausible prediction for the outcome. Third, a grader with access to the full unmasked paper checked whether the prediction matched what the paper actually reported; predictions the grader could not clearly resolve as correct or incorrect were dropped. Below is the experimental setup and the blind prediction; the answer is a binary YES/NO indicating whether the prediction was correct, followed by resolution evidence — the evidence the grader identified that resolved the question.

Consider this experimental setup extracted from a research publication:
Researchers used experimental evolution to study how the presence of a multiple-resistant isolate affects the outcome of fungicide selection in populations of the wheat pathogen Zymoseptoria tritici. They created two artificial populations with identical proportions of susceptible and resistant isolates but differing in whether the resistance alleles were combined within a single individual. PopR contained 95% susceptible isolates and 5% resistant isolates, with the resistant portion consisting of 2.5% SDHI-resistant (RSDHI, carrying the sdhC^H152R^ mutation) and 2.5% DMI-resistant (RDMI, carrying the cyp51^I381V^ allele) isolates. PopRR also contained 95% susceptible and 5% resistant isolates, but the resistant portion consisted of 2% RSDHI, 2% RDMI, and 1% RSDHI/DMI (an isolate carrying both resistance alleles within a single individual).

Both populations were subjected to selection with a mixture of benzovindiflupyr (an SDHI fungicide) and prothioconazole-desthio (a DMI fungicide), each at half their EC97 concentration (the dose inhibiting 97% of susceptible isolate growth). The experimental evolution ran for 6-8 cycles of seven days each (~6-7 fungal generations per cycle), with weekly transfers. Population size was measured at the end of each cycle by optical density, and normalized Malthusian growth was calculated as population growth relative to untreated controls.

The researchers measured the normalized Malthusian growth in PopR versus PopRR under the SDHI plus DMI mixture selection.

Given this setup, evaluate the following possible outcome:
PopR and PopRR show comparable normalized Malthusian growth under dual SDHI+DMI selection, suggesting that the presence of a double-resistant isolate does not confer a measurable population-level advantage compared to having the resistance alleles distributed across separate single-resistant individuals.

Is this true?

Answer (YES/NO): NO